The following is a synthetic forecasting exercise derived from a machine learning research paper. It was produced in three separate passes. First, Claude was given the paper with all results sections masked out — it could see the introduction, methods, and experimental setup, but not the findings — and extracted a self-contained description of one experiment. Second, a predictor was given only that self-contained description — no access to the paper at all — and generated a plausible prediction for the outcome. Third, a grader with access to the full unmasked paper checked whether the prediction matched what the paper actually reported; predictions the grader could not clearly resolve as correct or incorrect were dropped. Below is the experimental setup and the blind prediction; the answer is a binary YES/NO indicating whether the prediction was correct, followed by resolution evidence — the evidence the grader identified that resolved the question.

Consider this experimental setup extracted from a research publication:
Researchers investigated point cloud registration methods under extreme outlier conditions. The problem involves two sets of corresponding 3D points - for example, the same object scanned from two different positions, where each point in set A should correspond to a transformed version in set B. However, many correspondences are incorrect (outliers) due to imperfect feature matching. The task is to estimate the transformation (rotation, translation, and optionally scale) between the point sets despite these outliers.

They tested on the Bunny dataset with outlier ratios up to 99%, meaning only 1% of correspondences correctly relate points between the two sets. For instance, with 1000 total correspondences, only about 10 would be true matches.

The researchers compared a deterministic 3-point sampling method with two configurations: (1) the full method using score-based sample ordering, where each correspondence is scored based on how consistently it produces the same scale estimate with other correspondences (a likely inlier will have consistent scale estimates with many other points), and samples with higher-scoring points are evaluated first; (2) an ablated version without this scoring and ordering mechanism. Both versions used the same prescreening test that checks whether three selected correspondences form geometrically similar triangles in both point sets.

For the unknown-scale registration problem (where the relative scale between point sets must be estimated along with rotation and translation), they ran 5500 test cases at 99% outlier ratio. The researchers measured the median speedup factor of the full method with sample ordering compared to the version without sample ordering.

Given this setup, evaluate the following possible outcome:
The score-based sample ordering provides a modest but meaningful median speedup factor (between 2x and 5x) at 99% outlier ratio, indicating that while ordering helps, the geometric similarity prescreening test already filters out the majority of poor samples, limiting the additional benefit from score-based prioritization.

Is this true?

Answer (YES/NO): NO